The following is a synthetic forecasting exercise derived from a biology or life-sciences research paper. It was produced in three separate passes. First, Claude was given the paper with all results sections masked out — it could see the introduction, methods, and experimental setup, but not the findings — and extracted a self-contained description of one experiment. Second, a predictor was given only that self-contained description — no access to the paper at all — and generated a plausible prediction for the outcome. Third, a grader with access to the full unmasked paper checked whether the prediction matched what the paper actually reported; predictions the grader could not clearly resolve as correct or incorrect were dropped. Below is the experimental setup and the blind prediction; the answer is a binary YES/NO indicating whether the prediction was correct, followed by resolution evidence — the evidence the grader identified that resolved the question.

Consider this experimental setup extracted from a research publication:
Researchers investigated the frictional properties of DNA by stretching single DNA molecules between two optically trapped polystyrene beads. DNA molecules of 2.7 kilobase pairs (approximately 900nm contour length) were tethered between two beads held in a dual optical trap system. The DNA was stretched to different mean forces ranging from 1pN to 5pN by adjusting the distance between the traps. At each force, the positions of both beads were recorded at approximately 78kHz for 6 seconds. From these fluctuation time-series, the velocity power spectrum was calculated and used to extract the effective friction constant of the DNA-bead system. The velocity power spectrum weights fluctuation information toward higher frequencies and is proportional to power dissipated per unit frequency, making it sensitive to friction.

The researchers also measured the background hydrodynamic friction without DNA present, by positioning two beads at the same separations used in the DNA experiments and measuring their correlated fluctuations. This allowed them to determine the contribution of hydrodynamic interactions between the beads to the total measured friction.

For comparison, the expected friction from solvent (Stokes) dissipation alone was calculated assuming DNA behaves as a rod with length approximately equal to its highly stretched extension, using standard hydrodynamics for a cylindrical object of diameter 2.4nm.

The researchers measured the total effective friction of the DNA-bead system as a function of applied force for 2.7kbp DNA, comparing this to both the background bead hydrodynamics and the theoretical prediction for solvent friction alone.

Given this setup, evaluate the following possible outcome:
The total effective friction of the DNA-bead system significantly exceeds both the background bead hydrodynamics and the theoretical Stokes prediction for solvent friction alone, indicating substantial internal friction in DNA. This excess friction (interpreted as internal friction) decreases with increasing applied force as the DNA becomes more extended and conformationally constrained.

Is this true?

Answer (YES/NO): NO